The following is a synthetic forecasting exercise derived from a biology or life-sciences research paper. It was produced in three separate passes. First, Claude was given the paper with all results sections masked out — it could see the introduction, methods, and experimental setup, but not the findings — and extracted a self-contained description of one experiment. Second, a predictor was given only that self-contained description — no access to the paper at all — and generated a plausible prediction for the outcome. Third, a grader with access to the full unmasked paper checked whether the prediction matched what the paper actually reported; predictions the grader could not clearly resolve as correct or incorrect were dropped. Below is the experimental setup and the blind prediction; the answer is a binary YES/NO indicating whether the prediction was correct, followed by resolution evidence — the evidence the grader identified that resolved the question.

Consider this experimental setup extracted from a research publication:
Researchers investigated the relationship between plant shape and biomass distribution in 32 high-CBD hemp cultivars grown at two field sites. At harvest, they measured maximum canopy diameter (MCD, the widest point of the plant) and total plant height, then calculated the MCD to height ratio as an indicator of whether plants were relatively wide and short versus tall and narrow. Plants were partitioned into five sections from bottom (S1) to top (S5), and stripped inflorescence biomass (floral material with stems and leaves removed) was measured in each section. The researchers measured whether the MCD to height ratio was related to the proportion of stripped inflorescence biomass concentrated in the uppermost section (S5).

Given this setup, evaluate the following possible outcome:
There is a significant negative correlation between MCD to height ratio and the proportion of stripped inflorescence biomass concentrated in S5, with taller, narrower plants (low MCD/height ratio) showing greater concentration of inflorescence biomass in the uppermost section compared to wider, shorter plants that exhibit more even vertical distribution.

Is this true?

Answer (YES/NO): NO